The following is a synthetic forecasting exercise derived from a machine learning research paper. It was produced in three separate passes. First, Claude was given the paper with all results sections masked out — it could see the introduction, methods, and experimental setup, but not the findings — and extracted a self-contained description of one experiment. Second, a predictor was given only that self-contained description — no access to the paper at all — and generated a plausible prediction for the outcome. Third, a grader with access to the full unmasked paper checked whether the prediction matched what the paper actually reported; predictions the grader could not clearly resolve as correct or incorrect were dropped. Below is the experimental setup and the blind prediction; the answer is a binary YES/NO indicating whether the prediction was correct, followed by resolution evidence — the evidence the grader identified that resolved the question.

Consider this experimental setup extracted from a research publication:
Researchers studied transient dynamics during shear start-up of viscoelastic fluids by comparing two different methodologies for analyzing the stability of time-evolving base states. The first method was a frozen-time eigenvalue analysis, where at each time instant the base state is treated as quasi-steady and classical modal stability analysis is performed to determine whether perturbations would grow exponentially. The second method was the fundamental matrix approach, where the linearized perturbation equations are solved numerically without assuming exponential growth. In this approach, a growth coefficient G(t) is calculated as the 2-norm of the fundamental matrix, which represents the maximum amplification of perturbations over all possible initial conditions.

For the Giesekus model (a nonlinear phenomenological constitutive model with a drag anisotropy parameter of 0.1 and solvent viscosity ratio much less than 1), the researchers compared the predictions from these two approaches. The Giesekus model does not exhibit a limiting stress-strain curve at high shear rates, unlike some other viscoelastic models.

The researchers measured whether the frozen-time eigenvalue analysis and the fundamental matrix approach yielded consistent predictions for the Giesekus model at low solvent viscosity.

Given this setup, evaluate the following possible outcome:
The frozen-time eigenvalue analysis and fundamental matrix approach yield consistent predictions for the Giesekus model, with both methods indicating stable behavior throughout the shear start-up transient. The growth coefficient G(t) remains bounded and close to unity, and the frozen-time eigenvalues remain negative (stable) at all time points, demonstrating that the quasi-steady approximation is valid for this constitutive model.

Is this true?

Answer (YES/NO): NO